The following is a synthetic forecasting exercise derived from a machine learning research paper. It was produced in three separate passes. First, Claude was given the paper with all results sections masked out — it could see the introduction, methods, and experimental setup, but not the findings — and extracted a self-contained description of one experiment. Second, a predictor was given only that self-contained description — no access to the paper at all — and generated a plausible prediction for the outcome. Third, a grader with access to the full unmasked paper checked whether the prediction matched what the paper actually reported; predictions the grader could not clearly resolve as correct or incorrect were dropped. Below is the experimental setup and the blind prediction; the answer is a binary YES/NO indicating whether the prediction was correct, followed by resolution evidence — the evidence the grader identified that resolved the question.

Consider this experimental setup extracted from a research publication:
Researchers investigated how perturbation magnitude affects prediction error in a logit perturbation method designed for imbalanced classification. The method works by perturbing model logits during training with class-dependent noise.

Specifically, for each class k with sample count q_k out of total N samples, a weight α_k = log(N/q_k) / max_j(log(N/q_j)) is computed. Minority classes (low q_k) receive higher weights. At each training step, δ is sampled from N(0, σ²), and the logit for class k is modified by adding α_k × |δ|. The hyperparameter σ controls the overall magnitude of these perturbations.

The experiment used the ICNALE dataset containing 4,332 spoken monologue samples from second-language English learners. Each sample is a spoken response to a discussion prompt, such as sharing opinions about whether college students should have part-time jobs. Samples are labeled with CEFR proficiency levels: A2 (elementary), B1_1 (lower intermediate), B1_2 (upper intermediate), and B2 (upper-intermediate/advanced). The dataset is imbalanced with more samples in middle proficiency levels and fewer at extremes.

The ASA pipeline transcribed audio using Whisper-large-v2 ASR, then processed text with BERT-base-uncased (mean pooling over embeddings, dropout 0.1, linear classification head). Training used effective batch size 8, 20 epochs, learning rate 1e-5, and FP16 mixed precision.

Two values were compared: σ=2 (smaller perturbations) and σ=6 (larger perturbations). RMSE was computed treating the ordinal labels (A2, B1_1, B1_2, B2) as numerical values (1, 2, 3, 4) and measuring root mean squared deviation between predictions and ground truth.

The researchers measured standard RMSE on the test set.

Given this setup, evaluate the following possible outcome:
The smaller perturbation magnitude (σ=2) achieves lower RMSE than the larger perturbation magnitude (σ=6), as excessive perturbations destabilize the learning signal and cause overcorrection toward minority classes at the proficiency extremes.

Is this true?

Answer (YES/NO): NO